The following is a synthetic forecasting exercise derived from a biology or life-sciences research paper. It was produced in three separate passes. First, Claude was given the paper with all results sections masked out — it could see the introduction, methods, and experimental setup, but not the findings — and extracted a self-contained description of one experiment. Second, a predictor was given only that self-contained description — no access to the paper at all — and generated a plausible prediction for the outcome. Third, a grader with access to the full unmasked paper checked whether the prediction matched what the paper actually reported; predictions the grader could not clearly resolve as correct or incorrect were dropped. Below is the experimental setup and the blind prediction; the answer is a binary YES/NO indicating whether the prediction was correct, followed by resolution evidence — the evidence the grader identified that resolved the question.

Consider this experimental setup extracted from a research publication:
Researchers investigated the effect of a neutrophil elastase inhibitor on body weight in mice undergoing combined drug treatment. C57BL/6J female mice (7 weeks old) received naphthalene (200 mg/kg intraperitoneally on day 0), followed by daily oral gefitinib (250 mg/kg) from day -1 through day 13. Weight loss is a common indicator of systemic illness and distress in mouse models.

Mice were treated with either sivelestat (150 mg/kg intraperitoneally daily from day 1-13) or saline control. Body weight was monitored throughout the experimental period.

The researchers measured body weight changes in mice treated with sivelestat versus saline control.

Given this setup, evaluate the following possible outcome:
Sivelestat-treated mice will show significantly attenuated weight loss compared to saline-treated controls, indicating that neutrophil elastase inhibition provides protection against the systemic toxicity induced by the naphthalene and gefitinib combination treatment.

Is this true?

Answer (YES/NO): YES